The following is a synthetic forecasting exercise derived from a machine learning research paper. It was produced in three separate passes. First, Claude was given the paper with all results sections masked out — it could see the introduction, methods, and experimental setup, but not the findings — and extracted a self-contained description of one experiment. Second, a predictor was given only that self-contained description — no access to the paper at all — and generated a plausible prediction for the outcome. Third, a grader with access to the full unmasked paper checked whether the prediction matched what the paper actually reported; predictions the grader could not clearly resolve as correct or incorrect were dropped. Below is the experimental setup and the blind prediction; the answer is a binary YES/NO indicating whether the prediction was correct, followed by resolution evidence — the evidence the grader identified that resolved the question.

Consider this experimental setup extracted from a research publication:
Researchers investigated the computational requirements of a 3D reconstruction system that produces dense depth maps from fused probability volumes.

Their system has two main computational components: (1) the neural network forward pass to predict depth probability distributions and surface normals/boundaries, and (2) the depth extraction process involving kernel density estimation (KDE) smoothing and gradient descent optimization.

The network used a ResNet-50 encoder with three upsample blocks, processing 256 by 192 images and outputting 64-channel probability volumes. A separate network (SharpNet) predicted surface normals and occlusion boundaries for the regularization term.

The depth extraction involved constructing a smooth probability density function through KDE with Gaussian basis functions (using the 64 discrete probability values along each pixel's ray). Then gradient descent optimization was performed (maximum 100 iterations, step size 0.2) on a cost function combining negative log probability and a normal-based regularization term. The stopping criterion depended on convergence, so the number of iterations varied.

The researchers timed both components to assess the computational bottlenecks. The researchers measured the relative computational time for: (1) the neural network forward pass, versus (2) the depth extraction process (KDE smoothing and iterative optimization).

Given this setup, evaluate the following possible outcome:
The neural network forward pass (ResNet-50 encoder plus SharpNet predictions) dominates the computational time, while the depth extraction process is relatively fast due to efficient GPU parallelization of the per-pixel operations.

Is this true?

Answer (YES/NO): NO